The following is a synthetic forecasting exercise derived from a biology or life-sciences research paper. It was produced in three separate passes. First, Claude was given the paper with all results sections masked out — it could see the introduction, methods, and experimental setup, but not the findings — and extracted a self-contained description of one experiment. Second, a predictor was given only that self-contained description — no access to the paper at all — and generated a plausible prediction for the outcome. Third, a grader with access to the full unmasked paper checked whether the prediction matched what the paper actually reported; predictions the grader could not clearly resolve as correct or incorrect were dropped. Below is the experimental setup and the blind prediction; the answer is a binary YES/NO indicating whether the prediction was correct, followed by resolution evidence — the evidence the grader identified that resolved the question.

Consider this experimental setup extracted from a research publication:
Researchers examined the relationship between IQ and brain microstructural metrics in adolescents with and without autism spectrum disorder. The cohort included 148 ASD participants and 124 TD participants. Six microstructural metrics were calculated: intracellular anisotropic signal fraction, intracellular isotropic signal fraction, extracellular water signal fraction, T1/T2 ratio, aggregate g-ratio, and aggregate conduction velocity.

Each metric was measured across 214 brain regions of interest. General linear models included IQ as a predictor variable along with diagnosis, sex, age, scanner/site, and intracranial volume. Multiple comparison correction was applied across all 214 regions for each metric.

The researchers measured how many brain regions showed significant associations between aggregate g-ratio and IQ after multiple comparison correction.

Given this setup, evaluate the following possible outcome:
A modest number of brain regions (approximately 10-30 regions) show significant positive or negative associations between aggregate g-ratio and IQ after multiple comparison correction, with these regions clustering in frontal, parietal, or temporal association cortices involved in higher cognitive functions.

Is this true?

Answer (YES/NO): NO